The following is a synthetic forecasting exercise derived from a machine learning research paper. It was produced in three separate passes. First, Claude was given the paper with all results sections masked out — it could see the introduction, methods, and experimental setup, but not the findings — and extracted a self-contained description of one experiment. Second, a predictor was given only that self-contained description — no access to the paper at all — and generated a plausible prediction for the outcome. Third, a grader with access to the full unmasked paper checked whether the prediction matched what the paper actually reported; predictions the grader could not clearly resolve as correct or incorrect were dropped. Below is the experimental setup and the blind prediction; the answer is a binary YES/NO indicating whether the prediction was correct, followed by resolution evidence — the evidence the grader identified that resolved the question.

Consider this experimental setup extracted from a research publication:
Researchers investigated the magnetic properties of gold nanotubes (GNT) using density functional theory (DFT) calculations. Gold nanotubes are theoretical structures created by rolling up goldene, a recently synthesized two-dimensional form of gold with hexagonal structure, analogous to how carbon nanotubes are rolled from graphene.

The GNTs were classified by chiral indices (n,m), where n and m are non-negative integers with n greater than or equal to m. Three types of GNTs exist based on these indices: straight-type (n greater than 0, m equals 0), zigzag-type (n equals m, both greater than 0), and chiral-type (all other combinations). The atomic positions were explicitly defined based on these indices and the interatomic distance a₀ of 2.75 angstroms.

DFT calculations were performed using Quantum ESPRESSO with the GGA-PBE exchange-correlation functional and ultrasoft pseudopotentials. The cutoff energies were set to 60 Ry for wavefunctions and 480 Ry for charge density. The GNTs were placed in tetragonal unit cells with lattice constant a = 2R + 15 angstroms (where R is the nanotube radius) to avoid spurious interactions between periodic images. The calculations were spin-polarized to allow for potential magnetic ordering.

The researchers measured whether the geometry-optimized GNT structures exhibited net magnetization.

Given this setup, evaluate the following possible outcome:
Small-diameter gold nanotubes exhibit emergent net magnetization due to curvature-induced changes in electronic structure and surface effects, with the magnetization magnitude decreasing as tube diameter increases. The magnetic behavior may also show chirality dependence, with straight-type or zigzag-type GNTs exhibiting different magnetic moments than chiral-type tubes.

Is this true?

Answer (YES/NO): NO